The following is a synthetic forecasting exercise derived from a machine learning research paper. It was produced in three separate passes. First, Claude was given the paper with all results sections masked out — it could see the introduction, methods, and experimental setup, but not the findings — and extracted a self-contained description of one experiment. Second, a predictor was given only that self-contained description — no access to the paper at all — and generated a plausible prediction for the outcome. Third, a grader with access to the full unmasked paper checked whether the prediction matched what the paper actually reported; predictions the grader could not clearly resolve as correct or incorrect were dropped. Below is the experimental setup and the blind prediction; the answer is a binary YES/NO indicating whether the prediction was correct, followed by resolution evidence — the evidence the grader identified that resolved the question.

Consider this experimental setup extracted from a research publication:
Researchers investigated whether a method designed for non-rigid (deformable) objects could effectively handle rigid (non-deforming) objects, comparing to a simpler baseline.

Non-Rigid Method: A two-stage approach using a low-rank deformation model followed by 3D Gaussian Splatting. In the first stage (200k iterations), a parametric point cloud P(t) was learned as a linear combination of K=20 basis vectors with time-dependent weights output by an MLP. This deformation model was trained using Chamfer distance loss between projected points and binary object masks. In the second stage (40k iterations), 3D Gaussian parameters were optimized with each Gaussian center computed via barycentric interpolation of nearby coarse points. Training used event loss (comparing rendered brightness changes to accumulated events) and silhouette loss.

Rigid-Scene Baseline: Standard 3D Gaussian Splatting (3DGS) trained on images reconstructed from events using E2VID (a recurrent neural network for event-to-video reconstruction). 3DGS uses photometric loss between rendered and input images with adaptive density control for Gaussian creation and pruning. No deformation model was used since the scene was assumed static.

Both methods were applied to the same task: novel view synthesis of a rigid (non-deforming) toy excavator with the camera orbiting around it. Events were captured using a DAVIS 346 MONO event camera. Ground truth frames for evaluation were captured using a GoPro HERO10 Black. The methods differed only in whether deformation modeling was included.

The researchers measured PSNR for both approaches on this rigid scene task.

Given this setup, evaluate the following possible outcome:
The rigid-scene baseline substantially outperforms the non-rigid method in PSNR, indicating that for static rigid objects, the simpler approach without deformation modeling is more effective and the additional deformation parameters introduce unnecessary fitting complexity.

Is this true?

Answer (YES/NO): NO